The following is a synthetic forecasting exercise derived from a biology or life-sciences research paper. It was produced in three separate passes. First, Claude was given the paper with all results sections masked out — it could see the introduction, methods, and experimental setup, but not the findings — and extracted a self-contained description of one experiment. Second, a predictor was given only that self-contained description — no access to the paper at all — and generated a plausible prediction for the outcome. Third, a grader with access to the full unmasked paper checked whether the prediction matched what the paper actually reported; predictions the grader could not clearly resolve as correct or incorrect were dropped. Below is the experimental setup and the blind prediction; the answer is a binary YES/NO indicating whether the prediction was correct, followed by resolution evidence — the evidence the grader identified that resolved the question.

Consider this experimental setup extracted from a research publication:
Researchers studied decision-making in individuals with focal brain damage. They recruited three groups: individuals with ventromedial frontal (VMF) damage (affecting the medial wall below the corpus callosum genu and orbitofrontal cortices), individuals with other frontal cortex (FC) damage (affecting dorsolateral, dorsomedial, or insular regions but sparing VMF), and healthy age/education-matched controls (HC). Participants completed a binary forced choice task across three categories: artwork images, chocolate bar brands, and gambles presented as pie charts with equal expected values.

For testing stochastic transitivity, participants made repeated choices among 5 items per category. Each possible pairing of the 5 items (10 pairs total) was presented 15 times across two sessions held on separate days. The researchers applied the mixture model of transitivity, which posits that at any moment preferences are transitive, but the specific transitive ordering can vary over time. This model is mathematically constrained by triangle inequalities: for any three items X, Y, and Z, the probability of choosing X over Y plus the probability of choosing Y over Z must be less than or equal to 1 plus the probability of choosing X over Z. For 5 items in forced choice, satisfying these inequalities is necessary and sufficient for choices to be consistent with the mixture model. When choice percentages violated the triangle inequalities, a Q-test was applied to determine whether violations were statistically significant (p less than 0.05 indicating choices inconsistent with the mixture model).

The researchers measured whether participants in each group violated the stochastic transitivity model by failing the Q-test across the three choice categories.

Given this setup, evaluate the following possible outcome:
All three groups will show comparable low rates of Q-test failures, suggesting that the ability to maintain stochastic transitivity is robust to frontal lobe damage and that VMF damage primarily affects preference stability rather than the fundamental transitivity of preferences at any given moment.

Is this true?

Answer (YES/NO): YES